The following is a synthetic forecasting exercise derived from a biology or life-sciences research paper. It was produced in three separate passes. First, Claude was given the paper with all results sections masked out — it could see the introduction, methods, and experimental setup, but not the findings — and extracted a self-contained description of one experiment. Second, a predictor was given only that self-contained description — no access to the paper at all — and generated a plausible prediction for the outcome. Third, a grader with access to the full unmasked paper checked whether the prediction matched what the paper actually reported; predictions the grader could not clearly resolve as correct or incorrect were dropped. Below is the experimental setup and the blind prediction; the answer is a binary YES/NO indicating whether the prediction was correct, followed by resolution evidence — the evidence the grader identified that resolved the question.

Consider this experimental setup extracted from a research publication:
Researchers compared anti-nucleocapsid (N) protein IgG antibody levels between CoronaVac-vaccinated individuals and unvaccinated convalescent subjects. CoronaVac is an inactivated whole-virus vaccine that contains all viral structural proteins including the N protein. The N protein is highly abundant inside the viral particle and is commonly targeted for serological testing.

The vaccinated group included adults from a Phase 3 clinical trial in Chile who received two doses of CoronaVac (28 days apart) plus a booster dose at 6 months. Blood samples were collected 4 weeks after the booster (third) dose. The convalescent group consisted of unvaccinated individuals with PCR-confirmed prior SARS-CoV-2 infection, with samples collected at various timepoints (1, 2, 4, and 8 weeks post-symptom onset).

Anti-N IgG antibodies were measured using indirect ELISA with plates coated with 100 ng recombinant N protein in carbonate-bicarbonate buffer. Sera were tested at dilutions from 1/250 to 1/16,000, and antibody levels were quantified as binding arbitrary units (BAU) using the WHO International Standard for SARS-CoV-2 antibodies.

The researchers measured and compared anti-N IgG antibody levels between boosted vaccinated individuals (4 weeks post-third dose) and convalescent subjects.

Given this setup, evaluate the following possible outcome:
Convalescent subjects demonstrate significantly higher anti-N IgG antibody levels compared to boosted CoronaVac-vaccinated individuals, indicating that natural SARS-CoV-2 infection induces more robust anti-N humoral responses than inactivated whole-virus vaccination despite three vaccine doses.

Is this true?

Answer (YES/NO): NO